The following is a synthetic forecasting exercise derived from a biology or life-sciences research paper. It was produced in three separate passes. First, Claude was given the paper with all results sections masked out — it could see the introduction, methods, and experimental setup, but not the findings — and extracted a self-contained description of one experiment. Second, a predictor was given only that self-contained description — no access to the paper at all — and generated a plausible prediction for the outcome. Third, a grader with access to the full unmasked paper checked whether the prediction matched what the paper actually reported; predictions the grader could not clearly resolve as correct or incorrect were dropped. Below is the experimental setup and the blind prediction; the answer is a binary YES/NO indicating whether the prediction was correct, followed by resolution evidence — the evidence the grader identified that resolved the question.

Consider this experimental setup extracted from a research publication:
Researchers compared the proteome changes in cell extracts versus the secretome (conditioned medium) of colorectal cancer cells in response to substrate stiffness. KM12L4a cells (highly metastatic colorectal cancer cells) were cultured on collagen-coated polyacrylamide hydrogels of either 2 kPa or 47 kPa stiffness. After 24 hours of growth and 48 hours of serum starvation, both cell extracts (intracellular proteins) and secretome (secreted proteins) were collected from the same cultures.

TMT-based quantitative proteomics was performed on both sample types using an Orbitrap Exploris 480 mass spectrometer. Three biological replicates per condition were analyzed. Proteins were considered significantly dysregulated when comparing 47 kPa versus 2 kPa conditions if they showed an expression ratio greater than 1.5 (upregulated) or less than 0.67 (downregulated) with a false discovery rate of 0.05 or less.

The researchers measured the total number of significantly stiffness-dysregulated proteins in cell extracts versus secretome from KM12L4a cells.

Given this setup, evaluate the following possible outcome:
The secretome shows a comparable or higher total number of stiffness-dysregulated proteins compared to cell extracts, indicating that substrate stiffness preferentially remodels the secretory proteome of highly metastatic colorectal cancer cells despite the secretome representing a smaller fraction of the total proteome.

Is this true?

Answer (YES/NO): YES